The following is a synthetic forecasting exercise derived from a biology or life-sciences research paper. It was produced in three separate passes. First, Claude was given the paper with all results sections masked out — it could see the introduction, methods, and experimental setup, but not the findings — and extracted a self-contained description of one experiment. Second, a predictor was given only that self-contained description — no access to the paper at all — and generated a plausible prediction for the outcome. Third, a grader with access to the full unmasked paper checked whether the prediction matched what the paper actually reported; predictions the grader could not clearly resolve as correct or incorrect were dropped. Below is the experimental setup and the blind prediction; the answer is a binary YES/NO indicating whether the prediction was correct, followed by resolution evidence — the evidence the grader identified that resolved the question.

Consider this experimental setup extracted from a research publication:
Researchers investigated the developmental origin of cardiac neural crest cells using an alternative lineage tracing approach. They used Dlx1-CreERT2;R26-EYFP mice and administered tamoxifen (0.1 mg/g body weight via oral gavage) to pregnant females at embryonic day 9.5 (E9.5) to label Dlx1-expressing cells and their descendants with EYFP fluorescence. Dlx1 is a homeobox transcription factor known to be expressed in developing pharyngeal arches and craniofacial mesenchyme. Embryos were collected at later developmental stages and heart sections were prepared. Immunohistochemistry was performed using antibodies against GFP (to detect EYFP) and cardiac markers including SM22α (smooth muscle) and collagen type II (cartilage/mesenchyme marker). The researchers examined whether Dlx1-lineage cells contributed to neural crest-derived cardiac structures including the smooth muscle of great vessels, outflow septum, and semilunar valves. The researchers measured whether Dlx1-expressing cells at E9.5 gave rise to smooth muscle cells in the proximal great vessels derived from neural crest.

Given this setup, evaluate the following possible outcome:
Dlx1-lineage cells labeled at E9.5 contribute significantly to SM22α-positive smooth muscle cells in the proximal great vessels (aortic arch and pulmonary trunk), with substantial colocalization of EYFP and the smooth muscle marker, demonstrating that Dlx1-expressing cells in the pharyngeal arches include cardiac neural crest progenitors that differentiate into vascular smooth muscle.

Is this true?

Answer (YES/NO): NO